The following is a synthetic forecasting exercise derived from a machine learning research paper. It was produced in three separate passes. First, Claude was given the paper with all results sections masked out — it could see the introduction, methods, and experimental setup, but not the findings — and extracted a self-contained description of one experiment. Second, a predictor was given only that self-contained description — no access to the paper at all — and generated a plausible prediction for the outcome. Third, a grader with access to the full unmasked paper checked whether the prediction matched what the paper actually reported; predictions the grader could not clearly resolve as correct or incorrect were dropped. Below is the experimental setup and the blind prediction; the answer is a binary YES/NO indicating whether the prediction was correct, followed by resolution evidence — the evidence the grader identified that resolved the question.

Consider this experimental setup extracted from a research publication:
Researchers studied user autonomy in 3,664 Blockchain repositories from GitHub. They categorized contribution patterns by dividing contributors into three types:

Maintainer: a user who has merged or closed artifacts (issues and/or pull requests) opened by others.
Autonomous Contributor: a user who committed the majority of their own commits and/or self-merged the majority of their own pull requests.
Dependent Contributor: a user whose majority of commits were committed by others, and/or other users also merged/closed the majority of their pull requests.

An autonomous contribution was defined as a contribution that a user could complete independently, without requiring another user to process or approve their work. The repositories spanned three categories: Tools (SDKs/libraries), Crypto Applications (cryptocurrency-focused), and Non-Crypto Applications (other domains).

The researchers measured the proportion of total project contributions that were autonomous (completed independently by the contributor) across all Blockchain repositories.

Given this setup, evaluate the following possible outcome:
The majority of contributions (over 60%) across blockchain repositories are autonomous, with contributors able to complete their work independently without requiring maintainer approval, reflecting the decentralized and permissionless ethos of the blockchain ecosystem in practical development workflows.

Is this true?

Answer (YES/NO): NO